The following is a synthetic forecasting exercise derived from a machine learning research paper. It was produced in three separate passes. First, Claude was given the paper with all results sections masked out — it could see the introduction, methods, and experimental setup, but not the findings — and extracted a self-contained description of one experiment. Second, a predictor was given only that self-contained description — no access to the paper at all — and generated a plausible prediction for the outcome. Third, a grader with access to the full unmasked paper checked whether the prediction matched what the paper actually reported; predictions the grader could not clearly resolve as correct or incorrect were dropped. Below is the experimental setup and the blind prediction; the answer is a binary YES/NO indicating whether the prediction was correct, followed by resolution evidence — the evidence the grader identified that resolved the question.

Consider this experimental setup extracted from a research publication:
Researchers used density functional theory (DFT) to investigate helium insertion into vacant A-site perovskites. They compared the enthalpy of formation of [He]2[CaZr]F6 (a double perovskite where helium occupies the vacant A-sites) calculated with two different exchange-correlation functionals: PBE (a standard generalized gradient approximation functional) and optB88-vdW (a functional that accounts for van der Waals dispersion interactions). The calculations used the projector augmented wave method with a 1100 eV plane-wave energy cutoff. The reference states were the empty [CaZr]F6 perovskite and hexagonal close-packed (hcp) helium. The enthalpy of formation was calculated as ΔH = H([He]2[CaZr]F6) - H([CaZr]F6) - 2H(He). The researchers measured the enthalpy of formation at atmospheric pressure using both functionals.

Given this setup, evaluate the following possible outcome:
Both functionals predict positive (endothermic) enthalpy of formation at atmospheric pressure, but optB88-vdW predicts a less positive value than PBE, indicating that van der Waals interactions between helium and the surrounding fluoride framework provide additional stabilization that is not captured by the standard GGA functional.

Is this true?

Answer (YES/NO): NO